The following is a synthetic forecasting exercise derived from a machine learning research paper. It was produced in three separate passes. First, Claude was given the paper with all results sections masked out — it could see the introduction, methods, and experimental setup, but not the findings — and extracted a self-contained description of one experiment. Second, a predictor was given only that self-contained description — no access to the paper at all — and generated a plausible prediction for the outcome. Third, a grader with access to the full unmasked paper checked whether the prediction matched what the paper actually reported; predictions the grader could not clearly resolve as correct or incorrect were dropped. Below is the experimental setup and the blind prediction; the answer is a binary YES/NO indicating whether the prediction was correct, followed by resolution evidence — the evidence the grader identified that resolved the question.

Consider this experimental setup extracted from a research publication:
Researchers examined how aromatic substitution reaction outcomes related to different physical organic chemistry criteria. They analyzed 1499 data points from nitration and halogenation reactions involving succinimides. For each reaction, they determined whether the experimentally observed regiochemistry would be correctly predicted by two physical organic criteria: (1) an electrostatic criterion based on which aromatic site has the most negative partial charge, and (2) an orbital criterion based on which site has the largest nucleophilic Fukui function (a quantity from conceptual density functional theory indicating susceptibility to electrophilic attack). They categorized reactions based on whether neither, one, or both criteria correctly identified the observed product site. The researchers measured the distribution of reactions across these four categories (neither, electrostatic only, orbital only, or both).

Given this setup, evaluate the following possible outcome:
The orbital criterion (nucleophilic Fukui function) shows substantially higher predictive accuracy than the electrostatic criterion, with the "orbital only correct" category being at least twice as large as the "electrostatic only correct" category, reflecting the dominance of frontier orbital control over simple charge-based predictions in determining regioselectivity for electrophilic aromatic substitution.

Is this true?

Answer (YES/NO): YES